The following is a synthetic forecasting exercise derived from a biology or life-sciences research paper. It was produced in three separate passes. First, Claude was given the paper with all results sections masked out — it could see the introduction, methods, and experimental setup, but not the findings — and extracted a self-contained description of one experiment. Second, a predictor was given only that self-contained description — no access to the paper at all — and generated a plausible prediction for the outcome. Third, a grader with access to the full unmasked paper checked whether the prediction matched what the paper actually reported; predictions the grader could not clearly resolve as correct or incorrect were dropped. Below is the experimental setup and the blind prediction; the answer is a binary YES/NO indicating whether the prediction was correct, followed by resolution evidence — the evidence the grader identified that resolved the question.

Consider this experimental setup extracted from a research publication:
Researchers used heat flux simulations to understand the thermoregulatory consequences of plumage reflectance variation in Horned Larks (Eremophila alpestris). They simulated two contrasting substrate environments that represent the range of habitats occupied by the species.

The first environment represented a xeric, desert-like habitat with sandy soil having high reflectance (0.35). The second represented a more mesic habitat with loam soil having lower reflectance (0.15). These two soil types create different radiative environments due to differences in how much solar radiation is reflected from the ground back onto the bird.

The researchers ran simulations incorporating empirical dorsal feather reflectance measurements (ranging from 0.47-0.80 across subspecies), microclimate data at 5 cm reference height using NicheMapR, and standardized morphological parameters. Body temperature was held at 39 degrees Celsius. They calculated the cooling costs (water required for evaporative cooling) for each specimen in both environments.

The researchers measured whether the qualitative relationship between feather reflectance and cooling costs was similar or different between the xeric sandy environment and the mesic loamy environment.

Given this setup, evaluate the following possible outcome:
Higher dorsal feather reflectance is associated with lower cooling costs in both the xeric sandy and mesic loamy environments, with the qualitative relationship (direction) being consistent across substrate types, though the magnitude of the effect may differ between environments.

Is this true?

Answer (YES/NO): YES